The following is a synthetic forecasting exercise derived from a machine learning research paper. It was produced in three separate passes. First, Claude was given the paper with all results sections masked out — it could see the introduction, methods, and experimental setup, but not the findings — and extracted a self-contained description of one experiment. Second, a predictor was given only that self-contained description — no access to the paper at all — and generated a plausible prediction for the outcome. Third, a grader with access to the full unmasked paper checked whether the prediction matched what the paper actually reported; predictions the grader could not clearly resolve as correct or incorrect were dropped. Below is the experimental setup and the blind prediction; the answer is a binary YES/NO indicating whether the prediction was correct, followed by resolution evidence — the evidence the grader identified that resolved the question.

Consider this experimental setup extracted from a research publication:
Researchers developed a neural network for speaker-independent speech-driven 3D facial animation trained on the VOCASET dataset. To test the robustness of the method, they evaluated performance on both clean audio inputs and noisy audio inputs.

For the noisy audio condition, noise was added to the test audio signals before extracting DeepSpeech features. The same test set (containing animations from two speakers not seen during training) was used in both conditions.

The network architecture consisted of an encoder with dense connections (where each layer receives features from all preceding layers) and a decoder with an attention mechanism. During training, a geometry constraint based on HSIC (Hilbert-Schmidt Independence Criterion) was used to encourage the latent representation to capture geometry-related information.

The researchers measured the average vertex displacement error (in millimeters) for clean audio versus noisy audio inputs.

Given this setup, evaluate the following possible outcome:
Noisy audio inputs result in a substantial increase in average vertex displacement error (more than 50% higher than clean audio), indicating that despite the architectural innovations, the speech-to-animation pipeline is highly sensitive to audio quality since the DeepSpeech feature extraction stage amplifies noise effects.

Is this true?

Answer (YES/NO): NO